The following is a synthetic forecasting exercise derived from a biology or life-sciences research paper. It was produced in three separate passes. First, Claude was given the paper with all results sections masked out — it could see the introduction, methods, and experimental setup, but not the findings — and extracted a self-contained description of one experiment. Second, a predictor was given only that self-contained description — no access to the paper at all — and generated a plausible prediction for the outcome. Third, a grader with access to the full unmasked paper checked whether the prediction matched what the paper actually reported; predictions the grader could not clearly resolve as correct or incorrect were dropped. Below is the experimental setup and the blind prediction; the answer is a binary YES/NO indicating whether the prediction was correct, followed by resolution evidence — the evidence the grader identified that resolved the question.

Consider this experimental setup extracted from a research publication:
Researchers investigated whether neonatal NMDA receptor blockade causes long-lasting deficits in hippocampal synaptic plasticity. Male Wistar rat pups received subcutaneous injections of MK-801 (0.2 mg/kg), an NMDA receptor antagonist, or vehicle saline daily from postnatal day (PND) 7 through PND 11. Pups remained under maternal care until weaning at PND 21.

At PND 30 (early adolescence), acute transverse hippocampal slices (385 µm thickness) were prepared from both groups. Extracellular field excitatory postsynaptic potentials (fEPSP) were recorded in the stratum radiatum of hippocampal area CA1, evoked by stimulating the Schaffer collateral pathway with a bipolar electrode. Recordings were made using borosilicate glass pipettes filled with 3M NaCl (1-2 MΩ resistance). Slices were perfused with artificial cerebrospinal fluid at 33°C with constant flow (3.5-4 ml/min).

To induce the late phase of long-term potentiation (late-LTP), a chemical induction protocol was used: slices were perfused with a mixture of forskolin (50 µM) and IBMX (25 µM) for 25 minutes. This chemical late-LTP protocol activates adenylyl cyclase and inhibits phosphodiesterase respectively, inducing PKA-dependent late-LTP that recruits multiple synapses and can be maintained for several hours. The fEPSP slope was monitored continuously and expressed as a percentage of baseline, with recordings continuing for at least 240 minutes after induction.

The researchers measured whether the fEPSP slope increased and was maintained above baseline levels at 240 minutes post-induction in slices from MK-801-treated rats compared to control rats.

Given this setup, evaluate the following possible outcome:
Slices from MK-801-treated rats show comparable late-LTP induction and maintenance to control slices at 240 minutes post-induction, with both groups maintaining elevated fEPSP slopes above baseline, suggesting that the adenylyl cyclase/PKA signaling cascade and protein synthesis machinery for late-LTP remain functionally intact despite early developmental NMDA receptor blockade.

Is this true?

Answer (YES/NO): NO